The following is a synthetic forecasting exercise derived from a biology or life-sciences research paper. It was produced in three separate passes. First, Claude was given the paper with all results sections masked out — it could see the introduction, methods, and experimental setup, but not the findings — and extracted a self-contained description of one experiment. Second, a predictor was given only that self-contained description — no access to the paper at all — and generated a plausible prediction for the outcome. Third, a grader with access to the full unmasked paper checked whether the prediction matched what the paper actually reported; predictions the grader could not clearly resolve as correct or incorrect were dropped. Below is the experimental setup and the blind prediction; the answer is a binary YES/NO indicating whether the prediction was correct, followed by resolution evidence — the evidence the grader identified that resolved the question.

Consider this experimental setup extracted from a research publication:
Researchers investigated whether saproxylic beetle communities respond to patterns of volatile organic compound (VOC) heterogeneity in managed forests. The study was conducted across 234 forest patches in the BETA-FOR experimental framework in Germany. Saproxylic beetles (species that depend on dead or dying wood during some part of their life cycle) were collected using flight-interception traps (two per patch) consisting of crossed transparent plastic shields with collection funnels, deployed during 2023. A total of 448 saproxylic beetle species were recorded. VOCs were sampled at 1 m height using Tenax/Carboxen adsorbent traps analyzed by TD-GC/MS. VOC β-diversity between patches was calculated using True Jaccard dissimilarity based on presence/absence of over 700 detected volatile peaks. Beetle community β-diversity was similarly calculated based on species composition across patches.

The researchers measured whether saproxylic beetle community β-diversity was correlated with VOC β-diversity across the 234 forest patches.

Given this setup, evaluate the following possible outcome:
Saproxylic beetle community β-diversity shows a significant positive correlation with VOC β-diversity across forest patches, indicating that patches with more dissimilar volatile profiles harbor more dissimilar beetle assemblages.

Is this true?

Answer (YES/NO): NO